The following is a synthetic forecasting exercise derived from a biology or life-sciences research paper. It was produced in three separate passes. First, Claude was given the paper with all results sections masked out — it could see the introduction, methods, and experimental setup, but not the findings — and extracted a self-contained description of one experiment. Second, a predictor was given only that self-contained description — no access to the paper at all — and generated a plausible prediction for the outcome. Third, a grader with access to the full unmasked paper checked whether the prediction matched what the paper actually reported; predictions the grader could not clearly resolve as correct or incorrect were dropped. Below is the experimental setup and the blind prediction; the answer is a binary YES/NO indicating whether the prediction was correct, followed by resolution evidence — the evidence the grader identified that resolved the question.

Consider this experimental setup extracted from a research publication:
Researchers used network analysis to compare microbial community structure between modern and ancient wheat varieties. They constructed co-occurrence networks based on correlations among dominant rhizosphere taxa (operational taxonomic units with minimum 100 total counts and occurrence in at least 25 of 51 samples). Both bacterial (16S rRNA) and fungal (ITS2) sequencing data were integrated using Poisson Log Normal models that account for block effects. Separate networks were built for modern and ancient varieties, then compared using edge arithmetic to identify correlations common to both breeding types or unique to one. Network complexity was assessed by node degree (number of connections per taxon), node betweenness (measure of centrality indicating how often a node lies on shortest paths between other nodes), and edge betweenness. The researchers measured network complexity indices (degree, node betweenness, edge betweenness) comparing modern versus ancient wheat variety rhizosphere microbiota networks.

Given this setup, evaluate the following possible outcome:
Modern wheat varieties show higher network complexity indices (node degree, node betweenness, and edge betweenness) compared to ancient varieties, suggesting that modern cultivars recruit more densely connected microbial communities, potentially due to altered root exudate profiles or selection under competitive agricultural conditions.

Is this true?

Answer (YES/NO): NO